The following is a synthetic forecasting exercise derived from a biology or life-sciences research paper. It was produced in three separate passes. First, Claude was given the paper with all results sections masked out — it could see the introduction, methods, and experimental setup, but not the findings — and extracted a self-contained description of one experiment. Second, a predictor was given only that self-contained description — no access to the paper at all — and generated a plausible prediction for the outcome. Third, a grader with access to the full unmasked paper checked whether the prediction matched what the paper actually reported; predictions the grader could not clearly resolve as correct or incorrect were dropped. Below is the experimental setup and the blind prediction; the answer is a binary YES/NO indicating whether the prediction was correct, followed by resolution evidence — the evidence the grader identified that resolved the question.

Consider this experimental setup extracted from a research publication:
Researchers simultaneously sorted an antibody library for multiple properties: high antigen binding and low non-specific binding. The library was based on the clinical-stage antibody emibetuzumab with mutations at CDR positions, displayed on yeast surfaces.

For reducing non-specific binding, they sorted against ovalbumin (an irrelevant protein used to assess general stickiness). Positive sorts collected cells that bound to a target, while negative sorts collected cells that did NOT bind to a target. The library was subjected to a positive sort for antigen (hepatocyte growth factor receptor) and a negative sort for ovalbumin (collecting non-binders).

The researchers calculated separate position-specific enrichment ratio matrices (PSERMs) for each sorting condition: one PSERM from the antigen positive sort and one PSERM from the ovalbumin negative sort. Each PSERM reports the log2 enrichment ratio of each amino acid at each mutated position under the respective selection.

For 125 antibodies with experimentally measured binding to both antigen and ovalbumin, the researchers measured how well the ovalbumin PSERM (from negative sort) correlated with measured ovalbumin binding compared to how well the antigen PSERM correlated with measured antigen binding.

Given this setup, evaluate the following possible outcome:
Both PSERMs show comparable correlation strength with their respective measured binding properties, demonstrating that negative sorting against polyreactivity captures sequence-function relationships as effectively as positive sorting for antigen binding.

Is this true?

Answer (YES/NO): NO